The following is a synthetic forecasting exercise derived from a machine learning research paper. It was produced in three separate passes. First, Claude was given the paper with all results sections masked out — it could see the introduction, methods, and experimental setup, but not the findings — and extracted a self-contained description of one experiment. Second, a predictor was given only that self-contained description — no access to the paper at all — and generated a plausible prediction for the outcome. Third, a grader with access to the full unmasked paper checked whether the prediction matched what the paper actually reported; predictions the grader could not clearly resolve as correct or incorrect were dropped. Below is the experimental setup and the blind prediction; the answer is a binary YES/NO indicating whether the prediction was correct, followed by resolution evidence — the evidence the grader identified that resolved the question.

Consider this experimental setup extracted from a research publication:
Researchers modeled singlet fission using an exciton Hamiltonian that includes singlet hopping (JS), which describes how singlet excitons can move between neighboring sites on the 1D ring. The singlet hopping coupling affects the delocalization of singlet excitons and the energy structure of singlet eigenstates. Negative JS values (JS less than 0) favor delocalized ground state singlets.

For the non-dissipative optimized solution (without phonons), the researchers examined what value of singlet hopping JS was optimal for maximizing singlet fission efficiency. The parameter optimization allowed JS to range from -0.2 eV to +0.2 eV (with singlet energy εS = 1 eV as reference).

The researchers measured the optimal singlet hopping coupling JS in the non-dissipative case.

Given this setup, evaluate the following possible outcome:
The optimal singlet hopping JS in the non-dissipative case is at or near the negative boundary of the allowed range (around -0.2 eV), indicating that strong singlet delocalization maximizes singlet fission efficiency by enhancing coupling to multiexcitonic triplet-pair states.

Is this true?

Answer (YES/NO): NO